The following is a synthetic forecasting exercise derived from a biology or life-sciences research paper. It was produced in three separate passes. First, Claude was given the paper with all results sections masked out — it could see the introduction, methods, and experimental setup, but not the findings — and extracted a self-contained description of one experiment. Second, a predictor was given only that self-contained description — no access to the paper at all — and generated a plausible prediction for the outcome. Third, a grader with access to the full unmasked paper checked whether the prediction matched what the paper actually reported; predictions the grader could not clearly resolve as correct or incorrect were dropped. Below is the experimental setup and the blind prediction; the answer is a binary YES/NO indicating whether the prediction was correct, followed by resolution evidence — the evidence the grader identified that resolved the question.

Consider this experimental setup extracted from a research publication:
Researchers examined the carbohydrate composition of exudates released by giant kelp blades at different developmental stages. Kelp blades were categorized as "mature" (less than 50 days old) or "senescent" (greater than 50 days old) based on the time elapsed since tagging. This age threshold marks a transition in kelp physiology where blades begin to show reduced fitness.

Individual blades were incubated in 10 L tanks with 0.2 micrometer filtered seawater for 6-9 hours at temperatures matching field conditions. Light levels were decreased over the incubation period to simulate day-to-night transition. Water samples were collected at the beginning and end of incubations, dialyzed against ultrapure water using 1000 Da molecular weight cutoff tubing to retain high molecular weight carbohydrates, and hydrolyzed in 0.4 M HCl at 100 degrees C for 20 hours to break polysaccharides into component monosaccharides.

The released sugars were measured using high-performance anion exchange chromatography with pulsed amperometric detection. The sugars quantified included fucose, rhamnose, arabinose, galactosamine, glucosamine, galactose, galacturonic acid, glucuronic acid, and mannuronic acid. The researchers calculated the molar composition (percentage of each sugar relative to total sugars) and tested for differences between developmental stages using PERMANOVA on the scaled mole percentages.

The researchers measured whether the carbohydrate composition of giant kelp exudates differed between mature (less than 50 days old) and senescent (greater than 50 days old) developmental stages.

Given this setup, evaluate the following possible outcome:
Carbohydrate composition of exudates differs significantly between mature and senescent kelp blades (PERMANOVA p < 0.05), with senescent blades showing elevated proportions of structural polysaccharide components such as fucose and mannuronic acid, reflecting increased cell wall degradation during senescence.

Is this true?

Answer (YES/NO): NO